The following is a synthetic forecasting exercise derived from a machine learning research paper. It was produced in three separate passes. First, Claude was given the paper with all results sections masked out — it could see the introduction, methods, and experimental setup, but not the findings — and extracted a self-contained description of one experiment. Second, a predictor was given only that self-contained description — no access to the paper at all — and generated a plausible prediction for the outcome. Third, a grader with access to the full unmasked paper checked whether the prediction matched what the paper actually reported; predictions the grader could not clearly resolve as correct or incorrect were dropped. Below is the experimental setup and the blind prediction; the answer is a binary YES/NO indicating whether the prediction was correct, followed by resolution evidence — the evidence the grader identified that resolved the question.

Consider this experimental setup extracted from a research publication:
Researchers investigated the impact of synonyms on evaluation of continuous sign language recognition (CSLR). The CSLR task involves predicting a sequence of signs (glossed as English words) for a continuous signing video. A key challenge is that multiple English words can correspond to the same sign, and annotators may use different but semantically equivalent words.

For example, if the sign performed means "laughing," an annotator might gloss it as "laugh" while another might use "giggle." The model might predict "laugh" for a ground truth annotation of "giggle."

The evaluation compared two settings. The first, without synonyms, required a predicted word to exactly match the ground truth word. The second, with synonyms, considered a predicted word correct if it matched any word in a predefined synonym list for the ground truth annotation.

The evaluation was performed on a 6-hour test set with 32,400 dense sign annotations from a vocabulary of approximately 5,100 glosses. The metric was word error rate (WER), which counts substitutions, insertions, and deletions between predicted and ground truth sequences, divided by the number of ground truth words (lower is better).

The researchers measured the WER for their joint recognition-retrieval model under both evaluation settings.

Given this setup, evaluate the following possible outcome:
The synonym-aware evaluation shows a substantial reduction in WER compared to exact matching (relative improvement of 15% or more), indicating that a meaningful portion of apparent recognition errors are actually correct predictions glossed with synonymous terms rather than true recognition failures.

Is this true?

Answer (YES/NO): NO